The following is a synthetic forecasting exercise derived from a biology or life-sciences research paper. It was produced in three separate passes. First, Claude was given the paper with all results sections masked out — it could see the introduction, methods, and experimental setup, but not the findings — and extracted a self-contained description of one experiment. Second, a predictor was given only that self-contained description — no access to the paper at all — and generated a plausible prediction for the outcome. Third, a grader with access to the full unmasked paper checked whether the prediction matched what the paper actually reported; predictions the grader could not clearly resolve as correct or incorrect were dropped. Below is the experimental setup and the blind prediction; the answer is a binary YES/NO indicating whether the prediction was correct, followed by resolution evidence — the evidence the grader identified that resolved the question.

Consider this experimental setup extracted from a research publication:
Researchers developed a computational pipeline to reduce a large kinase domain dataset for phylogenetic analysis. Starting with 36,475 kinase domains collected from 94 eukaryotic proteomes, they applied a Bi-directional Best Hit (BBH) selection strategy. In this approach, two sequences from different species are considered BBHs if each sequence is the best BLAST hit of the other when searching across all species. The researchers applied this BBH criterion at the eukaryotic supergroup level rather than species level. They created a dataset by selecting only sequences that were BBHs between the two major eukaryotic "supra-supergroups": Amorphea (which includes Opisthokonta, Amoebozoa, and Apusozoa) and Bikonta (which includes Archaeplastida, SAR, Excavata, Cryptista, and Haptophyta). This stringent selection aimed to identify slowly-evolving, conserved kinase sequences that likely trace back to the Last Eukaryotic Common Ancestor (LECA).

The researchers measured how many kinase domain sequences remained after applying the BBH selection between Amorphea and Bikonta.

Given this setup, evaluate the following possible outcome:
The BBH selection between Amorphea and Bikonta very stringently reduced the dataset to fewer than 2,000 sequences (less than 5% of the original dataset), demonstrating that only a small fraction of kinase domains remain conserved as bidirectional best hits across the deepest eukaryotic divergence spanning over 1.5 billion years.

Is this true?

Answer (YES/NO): YES